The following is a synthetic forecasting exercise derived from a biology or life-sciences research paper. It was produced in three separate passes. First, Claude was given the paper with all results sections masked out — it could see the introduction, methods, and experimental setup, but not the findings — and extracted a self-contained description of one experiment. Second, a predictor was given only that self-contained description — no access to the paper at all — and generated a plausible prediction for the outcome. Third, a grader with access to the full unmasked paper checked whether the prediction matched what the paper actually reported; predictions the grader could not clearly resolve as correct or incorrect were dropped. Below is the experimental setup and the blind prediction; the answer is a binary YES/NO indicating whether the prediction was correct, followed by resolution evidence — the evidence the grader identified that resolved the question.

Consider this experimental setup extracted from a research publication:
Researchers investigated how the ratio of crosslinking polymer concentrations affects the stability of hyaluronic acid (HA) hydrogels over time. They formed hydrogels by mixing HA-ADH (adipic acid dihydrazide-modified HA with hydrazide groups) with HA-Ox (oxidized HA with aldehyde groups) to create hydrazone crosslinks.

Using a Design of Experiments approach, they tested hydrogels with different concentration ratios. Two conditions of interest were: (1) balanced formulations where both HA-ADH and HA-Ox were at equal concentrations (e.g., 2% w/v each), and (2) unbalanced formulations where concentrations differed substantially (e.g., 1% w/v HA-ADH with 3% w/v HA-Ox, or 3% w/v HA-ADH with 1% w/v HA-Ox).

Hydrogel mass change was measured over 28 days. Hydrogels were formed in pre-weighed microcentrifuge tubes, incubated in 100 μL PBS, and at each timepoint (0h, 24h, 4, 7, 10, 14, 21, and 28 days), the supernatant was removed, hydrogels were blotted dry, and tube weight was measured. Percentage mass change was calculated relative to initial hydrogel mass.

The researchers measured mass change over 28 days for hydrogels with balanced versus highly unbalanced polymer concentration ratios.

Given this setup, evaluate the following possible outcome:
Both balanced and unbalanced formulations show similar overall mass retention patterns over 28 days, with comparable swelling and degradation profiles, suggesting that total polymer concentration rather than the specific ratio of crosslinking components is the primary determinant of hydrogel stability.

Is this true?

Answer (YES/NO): NO